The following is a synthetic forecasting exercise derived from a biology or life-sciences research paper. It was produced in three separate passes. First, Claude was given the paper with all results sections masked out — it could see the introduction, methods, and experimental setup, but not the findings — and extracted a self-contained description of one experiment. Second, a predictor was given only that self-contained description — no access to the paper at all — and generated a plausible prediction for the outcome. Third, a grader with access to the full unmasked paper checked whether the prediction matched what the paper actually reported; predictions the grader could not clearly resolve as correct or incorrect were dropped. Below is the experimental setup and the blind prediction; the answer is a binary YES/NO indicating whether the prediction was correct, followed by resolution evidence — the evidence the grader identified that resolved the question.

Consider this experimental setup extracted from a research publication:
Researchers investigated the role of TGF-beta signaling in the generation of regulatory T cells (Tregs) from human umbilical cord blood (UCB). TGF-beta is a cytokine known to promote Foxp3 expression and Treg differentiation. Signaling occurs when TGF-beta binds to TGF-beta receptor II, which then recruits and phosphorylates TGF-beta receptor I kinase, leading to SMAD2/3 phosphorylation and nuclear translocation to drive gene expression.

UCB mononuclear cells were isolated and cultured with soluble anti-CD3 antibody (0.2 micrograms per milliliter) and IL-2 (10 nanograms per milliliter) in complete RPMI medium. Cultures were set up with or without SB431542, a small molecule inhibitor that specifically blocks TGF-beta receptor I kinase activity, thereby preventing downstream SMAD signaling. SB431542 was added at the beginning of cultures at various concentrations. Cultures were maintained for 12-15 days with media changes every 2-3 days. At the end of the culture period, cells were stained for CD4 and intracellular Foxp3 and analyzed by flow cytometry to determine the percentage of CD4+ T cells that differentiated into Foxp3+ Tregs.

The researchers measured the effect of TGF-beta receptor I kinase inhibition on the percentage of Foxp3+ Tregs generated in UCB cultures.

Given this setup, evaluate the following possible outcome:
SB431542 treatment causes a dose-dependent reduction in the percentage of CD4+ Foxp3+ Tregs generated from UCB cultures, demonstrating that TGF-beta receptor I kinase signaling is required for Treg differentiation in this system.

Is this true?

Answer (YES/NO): YES